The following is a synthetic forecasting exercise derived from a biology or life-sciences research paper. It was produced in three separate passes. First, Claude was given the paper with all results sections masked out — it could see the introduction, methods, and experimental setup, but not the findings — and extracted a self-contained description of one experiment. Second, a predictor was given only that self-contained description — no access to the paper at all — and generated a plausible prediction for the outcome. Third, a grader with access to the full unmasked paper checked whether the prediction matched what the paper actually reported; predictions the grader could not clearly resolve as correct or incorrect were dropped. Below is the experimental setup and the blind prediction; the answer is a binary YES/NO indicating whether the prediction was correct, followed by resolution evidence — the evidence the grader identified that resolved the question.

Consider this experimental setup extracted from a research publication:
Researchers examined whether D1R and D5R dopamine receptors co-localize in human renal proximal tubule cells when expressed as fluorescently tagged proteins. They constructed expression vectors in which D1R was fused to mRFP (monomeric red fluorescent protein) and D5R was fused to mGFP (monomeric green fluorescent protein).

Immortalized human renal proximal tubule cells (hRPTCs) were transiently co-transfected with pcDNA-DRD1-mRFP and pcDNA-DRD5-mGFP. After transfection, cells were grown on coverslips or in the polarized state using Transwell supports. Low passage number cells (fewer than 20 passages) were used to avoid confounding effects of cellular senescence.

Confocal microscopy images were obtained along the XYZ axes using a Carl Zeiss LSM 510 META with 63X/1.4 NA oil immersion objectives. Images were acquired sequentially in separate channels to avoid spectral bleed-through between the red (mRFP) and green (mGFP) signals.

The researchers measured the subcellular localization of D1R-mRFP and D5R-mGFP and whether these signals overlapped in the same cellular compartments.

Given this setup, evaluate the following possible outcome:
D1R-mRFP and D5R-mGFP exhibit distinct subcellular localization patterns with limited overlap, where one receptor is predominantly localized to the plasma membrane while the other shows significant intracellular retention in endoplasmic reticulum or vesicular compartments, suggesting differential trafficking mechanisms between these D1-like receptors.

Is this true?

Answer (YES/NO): NO